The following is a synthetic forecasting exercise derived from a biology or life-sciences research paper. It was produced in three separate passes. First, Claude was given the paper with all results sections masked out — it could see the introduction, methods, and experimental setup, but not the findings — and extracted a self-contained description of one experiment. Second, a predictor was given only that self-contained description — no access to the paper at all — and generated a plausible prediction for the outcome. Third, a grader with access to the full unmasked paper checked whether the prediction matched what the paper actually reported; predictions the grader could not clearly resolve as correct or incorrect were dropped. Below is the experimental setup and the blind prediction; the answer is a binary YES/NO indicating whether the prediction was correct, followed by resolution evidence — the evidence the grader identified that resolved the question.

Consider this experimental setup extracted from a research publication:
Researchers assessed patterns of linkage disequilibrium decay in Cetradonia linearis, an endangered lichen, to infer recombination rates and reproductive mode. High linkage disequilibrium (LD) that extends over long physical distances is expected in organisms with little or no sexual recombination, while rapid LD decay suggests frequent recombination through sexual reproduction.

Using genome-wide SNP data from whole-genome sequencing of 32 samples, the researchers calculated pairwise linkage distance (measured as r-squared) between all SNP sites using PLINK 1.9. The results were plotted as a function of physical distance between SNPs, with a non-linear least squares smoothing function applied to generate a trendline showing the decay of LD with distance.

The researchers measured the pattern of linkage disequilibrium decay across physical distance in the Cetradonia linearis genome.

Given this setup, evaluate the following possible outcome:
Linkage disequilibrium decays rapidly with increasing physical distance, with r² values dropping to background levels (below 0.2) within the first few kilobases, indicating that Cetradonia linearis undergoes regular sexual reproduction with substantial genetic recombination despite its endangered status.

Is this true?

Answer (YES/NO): NO